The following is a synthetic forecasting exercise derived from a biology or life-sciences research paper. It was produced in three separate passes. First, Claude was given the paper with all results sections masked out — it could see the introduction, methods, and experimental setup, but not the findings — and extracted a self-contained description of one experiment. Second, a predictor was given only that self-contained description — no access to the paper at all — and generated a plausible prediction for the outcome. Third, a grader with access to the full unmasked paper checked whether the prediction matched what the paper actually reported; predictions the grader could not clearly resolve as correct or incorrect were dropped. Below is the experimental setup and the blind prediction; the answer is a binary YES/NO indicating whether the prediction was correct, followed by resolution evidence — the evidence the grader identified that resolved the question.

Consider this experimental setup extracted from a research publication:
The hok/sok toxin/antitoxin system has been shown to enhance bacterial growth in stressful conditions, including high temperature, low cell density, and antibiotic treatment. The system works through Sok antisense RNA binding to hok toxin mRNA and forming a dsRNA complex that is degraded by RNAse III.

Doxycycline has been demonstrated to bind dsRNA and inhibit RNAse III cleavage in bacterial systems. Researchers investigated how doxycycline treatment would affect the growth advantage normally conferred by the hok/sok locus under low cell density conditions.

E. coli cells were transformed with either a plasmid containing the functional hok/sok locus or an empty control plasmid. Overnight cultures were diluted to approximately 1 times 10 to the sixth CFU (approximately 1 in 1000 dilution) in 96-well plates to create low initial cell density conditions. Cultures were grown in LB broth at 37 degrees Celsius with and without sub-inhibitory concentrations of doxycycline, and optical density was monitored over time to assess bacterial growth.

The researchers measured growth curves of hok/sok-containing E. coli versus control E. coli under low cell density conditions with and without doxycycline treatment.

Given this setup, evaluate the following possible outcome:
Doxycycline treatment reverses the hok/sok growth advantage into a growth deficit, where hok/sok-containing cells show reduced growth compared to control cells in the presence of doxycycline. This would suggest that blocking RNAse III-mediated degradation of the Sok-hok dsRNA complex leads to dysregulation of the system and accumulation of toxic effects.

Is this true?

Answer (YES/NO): YES